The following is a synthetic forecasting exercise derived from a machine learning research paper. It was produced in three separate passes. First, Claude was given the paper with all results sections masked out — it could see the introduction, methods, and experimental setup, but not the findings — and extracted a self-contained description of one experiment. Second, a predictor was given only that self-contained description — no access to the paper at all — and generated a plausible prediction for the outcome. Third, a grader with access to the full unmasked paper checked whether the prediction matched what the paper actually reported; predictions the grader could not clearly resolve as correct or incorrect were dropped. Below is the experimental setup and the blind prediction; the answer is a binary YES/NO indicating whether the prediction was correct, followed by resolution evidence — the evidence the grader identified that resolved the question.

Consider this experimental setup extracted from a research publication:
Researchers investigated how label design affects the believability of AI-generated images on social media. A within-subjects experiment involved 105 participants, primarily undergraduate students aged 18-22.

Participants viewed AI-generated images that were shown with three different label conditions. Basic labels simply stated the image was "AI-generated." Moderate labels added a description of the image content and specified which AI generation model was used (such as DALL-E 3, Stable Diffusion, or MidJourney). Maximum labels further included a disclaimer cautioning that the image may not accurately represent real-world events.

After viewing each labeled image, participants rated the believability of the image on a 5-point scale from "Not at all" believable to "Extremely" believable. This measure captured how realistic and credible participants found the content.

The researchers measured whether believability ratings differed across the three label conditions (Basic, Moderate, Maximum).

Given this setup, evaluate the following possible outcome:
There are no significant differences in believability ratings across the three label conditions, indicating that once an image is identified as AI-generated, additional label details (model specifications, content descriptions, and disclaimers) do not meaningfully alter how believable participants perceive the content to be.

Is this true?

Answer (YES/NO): YES